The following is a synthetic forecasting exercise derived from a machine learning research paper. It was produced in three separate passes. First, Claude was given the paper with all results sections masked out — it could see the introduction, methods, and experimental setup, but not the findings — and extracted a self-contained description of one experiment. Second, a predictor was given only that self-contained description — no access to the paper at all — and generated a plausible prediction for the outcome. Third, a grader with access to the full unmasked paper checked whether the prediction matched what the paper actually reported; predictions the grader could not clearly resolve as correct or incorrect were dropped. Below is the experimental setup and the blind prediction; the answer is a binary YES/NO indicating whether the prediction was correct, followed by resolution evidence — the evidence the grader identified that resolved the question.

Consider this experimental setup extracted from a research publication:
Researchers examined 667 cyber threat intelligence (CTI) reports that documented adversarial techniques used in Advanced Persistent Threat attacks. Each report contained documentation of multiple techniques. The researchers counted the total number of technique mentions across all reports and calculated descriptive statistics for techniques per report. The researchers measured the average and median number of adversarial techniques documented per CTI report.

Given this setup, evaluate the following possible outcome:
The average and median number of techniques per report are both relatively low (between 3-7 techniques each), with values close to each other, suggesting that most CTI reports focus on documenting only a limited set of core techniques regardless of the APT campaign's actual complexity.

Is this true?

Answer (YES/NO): NO